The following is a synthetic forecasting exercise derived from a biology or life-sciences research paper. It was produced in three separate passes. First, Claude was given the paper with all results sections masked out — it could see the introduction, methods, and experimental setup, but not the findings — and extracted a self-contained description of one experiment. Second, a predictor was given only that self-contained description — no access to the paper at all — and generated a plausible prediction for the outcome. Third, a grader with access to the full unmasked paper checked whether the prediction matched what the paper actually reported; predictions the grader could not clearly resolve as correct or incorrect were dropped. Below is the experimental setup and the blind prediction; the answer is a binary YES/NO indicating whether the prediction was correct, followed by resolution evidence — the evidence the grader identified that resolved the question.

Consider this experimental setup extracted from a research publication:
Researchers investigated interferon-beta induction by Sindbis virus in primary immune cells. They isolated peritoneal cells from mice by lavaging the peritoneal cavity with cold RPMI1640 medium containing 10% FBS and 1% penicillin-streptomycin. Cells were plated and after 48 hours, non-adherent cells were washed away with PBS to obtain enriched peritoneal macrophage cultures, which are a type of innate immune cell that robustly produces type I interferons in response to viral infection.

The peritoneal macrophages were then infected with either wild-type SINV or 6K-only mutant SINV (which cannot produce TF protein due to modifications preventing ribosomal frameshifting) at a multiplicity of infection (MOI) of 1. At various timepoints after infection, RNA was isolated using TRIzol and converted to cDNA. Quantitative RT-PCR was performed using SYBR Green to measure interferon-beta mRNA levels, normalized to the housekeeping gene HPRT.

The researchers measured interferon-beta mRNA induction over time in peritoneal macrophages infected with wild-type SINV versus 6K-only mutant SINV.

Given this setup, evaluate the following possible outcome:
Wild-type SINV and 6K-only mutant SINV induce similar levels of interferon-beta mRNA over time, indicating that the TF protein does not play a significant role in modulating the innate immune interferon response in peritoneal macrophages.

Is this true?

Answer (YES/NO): NO